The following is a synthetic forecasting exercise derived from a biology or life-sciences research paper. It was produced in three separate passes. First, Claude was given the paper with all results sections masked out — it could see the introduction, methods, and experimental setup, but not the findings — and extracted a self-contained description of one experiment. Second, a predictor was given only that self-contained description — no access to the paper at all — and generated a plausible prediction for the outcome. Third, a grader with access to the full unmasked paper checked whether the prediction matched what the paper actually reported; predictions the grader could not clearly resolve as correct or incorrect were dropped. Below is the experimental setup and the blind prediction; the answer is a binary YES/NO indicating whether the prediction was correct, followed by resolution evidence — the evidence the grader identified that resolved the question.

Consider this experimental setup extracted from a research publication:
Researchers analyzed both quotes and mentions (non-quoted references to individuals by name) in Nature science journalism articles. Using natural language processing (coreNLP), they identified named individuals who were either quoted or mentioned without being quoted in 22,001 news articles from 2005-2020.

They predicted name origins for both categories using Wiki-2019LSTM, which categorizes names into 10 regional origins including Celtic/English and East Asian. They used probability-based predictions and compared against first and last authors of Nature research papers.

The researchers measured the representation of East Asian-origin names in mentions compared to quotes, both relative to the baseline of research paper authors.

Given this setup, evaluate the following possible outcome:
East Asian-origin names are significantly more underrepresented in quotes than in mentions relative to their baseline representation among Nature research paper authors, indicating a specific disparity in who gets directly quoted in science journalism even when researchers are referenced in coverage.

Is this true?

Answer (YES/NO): NO